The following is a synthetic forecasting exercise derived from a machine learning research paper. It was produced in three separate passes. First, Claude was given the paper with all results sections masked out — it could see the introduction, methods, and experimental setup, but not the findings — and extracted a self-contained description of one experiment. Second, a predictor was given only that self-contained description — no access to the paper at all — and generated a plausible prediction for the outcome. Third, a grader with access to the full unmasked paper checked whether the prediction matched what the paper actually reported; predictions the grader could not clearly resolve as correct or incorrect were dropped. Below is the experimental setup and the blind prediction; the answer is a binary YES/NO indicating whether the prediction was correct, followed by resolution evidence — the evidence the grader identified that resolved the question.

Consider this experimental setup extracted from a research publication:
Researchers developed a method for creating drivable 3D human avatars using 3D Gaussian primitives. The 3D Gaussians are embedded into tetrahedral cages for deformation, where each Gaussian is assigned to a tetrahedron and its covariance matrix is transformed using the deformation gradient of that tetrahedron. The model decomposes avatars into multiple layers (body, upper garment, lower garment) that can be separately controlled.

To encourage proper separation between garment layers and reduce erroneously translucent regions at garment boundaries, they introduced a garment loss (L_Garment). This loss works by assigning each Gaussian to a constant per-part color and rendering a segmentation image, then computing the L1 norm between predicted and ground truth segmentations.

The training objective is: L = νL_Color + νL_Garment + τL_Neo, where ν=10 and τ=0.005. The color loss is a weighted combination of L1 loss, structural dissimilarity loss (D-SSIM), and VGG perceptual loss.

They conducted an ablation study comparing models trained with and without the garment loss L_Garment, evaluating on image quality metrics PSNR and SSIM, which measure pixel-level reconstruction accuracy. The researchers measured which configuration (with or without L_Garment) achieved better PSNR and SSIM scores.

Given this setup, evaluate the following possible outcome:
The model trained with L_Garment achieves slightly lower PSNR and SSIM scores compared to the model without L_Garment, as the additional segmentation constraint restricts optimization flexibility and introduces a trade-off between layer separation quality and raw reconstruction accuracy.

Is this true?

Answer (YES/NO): YES